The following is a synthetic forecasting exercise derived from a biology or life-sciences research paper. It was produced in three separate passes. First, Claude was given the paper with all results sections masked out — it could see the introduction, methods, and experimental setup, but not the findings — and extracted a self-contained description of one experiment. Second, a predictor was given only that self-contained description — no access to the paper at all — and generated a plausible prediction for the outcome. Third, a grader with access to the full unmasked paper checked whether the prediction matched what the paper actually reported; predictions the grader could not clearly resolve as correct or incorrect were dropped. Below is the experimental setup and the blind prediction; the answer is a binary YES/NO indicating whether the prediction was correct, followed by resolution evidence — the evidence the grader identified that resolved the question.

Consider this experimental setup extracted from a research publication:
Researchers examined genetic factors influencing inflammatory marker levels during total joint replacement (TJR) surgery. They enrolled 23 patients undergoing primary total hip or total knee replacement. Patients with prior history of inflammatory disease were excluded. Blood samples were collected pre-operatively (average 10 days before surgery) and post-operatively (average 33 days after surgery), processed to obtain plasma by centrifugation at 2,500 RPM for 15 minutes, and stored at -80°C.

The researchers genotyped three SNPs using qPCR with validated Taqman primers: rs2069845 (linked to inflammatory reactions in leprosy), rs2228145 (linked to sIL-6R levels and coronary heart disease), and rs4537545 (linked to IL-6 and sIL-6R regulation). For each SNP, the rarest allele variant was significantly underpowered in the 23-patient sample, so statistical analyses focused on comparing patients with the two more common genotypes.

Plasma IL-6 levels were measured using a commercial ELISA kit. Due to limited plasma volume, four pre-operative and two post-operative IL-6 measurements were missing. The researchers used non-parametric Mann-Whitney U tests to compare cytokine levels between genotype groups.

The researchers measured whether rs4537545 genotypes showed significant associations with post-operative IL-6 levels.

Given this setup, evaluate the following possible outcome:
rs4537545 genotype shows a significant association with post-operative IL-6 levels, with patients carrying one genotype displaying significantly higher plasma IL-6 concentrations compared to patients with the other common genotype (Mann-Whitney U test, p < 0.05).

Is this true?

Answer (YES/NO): NO